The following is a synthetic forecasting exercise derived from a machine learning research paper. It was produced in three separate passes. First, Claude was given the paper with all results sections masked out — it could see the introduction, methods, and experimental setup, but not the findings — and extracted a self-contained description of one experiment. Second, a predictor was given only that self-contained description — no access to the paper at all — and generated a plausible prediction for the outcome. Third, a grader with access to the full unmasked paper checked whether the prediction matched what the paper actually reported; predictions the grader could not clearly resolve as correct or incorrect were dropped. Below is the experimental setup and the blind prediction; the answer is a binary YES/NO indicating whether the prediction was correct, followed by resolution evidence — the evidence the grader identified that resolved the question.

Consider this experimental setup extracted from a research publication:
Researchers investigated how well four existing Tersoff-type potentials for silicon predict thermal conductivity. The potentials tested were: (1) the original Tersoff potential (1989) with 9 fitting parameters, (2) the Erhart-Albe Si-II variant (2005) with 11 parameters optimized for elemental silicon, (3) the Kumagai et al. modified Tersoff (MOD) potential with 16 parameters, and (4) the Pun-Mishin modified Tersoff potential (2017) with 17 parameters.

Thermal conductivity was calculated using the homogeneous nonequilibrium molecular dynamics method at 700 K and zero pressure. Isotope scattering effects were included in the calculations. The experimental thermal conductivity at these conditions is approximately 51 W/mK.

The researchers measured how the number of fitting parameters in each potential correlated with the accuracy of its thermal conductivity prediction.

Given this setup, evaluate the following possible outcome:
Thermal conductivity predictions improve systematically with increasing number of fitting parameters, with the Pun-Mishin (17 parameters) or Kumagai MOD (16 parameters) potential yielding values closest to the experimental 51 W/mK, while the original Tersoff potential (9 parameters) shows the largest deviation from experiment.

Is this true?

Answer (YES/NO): NO